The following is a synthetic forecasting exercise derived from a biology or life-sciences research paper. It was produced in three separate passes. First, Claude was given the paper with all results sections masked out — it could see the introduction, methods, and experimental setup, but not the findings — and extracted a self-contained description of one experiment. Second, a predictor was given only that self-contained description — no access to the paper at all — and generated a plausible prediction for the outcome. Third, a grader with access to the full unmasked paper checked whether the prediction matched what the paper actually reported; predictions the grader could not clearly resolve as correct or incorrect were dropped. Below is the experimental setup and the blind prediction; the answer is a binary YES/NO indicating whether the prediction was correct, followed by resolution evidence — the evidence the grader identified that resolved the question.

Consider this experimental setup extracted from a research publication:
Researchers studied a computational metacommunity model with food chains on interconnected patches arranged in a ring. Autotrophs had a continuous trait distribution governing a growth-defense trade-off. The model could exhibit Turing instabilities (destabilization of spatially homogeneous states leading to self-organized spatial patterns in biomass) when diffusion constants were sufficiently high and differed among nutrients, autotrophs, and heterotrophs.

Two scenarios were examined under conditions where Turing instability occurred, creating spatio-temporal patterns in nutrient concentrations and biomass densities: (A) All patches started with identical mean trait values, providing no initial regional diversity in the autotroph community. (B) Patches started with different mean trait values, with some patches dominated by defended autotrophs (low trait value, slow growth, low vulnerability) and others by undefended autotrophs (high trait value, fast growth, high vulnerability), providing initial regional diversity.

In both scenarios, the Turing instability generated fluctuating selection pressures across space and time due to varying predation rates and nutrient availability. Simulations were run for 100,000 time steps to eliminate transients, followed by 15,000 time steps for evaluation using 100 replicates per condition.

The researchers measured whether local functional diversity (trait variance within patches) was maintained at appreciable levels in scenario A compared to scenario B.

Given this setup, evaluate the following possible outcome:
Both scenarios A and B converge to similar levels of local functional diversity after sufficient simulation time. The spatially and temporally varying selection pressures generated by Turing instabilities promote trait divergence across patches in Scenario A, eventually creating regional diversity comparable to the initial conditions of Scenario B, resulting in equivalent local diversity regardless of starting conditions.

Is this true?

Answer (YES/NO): NO